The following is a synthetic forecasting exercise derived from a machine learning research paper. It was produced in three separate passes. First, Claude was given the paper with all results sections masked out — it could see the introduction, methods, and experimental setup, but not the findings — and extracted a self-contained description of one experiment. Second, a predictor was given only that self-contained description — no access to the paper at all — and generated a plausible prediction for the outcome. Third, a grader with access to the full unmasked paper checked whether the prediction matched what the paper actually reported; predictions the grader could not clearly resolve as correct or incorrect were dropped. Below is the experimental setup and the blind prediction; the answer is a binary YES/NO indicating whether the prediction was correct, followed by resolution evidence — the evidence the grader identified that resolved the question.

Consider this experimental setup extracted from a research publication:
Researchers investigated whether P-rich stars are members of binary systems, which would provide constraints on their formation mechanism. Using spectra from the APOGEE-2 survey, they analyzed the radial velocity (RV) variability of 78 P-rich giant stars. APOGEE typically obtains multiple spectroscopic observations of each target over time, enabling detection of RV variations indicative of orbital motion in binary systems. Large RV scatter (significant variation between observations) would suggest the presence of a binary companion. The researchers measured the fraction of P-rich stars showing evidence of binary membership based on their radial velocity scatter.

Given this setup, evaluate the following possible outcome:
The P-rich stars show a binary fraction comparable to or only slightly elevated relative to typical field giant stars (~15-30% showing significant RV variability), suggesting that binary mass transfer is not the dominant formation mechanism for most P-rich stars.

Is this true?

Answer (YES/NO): NO